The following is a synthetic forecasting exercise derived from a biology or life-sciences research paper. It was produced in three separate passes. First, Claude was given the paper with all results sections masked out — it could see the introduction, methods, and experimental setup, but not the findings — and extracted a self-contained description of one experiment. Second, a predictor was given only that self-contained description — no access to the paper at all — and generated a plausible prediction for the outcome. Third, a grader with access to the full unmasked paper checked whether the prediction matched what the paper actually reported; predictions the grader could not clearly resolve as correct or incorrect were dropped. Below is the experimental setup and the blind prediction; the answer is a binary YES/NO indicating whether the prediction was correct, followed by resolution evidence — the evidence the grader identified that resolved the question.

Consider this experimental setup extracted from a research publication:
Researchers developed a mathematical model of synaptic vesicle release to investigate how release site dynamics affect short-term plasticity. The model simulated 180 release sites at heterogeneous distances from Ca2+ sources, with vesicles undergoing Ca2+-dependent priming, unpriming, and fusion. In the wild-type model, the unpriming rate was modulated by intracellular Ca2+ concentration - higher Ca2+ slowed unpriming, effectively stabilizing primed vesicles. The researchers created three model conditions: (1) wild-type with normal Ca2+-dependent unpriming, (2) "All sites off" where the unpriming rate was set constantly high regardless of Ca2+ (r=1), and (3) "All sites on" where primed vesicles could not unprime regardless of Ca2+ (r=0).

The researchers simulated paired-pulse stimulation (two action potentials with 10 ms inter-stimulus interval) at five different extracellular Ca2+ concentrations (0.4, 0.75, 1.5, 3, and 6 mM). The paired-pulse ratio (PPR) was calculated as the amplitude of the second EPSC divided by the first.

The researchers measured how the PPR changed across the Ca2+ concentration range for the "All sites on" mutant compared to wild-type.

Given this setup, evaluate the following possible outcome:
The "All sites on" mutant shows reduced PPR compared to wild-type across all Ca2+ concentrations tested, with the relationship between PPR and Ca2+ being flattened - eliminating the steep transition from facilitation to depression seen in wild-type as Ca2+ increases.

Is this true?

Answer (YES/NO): NO